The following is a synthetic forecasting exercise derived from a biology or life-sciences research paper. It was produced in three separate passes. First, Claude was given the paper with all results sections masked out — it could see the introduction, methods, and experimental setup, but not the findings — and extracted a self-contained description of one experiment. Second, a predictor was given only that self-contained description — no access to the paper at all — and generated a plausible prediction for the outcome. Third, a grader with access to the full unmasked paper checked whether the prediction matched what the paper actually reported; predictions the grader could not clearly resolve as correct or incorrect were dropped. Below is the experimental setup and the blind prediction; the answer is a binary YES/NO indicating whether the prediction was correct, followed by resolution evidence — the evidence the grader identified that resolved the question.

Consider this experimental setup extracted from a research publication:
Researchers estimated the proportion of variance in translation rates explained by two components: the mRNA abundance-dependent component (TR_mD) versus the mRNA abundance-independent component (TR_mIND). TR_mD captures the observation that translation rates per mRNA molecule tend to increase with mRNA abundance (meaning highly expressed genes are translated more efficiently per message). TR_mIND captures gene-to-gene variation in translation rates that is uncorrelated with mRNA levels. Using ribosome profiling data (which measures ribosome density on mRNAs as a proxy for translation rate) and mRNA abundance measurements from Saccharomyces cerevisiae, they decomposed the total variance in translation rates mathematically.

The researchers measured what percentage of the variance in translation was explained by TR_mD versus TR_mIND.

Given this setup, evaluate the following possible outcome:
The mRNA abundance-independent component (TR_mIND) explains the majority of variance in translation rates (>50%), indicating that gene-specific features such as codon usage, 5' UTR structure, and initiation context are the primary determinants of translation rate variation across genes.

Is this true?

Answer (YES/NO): YES